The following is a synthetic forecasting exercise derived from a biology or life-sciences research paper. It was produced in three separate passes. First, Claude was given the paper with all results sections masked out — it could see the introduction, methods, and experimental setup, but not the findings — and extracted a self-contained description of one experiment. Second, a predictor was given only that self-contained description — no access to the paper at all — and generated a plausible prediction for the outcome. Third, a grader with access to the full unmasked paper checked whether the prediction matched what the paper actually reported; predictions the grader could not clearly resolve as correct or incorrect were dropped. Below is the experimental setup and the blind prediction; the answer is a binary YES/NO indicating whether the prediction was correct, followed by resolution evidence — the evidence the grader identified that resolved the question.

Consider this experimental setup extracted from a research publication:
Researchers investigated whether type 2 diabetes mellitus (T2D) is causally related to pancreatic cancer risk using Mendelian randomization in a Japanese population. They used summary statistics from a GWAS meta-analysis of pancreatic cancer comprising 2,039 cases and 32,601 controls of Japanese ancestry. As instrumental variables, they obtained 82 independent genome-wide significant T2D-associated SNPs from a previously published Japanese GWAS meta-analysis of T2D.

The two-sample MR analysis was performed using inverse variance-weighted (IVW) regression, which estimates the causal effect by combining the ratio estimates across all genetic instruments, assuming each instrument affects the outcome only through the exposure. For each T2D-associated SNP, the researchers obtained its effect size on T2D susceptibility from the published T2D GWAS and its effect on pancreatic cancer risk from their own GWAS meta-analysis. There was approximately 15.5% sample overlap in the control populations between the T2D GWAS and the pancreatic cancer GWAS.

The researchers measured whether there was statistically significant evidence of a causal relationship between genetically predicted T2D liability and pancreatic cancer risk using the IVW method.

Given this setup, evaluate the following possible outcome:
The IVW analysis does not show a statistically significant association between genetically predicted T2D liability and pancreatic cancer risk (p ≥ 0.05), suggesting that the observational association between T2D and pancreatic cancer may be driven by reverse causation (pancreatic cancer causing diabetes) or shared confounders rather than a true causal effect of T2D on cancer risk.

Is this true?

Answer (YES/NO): YES